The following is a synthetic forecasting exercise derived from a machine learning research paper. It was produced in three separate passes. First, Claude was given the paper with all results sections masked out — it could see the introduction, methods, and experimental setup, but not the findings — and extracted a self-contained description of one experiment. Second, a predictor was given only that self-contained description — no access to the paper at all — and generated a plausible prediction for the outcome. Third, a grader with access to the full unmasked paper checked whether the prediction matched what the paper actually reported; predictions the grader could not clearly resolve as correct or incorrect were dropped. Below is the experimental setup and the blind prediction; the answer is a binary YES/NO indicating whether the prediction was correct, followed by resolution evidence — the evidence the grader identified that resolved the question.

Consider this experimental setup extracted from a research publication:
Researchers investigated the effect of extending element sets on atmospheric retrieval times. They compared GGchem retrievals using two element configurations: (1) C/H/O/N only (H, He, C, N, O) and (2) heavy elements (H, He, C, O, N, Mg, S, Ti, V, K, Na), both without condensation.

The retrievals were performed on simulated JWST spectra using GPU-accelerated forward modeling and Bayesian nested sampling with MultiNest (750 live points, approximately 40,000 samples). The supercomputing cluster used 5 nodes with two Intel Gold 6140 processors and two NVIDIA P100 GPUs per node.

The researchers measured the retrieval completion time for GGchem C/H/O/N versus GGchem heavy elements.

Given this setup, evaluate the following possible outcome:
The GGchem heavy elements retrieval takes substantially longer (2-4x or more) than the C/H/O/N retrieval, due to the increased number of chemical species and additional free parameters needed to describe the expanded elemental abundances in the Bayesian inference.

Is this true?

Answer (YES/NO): YES